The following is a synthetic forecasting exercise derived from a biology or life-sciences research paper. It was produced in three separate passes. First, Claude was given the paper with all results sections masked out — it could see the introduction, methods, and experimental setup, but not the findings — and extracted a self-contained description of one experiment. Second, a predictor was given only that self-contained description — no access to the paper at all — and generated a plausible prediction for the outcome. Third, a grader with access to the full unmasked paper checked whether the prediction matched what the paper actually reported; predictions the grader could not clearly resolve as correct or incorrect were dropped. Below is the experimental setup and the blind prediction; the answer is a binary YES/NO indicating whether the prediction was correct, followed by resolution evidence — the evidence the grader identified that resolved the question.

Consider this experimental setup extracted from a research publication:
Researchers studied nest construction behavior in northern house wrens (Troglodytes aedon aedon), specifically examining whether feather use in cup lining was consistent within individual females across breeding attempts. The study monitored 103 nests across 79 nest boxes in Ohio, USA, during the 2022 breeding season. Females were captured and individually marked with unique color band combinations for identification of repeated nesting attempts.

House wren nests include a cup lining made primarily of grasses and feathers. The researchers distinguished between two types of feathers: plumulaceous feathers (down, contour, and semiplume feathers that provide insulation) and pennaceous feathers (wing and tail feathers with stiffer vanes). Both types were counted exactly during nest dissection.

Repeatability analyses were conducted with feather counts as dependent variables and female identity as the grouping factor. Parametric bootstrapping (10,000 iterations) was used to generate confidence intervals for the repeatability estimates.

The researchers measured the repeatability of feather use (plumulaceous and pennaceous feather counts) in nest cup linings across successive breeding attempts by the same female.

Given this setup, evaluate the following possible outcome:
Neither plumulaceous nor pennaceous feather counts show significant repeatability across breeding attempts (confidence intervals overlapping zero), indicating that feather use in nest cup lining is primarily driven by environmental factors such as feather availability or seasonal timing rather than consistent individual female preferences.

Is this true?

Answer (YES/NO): NO